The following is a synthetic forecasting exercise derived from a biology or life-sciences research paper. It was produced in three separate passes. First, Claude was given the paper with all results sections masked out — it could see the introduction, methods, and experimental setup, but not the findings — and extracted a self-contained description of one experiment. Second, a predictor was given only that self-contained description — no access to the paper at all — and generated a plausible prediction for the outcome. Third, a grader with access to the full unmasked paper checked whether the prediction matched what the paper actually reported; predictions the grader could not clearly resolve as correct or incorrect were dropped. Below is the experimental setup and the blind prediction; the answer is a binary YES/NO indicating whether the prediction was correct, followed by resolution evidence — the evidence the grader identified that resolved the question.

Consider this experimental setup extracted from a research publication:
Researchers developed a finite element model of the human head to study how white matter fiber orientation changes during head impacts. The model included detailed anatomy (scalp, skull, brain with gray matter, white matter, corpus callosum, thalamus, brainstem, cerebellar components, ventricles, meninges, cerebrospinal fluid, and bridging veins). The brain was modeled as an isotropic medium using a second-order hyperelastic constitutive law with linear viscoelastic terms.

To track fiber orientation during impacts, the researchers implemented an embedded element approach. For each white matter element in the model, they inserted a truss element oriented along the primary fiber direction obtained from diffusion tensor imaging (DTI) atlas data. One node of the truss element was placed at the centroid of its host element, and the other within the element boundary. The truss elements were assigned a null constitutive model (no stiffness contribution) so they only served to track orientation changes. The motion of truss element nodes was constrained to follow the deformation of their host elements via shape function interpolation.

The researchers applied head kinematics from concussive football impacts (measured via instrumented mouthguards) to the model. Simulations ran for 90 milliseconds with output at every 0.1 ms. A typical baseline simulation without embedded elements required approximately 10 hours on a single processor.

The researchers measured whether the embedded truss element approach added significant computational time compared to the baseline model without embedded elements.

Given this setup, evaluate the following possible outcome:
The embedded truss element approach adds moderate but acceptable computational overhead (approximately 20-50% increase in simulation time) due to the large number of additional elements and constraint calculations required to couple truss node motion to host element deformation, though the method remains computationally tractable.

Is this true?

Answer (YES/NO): NO